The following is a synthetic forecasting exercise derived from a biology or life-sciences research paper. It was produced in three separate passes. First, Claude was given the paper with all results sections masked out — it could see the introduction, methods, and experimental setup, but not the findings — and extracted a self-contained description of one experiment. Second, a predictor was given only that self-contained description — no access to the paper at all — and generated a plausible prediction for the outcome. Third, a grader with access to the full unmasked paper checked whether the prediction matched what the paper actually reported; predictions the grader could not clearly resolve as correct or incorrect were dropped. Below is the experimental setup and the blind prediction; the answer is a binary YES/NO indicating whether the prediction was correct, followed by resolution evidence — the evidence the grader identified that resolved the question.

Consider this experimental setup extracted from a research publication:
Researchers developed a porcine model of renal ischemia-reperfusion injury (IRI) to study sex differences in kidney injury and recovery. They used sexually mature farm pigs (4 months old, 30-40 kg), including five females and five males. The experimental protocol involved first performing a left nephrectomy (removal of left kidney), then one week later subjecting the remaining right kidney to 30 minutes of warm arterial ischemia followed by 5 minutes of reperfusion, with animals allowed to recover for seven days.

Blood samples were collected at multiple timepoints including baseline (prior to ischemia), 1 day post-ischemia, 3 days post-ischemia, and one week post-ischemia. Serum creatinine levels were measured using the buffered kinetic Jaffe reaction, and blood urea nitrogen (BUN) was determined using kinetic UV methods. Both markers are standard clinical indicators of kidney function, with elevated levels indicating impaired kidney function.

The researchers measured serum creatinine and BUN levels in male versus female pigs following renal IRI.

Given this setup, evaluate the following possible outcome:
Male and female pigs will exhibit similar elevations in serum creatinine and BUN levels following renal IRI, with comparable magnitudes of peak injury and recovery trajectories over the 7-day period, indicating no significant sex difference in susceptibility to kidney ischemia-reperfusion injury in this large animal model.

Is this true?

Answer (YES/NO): NO